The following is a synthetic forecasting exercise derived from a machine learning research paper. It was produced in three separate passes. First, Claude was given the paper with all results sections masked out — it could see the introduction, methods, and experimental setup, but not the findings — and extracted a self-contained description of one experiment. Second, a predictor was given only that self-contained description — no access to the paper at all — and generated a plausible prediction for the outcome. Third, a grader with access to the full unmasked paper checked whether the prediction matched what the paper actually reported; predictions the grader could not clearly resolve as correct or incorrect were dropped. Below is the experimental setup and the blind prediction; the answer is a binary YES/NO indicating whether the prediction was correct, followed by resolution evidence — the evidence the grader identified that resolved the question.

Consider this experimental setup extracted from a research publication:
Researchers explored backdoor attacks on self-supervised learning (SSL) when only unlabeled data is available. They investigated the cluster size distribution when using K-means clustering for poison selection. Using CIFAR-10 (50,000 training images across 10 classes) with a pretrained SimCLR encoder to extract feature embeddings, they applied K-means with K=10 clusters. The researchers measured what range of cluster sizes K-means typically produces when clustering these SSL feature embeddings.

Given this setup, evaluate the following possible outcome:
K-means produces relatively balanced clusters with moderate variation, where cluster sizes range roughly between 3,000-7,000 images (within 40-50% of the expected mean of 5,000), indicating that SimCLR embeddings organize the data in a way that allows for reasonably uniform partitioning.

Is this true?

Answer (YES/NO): NO